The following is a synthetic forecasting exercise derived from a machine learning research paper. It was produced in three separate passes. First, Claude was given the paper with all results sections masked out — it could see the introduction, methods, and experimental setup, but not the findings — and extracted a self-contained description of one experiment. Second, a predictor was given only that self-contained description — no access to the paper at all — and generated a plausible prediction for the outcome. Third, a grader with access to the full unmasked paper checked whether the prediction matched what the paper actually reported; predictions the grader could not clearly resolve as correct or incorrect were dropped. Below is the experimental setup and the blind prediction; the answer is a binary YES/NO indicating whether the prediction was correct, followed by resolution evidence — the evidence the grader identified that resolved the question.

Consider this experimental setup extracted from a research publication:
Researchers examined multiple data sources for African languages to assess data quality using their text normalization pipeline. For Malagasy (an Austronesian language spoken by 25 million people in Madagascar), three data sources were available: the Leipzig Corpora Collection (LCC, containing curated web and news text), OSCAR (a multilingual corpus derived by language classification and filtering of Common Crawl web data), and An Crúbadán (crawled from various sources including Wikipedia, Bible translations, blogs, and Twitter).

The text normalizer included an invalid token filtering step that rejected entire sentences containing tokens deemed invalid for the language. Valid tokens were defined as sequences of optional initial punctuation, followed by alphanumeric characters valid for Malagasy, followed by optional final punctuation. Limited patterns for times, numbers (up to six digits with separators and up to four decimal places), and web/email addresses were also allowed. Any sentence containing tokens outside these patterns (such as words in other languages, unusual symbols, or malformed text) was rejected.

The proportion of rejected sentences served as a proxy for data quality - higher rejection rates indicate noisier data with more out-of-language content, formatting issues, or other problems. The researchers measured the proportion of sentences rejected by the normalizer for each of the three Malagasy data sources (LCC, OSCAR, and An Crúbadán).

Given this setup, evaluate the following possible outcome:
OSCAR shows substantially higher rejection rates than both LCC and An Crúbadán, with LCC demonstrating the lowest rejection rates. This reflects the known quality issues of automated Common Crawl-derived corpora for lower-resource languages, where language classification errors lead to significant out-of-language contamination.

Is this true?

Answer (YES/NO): NO